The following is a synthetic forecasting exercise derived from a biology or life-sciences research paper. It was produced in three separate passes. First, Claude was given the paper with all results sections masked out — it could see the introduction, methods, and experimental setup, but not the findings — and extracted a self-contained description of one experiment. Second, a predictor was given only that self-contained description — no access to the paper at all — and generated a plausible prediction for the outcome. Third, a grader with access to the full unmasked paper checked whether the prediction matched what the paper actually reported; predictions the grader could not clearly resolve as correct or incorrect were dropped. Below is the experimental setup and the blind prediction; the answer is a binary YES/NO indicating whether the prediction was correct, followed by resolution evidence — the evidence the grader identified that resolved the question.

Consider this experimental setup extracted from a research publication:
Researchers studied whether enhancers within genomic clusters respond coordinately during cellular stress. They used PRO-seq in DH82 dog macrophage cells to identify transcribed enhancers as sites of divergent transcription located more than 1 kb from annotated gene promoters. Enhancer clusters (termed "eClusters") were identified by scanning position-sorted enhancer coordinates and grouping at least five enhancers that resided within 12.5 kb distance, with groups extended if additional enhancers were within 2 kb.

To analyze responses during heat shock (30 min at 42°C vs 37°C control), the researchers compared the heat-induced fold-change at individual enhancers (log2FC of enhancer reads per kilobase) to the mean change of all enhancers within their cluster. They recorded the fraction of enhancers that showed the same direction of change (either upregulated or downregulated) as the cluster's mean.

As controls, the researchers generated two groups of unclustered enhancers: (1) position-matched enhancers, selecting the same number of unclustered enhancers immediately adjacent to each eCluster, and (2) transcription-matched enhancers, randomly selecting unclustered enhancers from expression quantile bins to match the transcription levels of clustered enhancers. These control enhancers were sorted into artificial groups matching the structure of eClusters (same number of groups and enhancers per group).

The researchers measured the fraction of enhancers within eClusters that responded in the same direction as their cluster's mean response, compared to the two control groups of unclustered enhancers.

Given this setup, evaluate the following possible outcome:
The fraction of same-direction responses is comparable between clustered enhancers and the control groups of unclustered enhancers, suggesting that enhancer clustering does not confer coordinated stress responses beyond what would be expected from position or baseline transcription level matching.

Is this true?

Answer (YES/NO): NO